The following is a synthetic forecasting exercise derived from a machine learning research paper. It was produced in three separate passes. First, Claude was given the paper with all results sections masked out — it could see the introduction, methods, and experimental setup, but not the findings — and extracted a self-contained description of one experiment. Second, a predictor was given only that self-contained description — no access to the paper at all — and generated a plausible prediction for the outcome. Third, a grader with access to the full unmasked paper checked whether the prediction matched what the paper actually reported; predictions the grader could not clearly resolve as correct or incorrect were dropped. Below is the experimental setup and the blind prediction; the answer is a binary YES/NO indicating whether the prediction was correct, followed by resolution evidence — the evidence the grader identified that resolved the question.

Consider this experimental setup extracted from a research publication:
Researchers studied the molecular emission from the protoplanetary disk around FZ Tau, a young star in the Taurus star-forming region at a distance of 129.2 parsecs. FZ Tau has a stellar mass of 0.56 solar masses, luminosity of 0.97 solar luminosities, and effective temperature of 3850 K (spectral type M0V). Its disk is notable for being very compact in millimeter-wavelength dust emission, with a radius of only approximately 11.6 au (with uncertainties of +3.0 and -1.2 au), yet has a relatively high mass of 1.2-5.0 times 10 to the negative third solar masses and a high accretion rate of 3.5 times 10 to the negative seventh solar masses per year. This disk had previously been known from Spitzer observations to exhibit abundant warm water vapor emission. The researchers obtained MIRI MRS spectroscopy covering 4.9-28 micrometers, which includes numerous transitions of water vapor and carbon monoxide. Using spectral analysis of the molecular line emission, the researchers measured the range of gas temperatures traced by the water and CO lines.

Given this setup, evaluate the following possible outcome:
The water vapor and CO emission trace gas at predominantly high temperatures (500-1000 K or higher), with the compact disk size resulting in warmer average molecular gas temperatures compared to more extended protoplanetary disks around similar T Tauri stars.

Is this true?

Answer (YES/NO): NO